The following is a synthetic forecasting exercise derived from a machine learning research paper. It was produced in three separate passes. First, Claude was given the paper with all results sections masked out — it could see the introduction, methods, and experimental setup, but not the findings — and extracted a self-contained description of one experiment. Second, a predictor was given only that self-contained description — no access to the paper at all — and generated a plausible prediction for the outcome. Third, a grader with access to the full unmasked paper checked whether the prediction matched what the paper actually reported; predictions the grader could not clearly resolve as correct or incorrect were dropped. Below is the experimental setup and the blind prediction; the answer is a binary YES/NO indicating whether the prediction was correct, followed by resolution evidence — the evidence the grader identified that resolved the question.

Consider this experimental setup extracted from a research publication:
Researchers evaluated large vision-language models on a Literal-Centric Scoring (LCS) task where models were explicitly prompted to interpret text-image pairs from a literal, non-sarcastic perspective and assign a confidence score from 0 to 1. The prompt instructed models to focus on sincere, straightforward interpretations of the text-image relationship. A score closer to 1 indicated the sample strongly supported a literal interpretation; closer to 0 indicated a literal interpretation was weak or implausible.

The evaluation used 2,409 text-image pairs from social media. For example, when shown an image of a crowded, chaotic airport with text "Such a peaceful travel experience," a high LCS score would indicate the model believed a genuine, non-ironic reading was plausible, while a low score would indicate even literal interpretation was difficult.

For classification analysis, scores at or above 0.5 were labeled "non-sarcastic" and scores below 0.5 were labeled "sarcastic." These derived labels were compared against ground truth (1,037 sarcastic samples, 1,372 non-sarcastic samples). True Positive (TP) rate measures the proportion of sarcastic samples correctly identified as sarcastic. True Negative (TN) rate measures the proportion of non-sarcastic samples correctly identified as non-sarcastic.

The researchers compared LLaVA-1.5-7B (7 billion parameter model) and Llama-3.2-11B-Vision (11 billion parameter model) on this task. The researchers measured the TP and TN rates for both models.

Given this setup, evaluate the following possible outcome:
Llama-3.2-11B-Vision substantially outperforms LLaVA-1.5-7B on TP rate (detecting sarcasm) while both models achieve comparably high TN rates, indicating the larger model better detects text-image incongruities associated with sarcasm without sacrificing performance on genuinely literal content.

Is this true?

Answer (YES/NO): NO